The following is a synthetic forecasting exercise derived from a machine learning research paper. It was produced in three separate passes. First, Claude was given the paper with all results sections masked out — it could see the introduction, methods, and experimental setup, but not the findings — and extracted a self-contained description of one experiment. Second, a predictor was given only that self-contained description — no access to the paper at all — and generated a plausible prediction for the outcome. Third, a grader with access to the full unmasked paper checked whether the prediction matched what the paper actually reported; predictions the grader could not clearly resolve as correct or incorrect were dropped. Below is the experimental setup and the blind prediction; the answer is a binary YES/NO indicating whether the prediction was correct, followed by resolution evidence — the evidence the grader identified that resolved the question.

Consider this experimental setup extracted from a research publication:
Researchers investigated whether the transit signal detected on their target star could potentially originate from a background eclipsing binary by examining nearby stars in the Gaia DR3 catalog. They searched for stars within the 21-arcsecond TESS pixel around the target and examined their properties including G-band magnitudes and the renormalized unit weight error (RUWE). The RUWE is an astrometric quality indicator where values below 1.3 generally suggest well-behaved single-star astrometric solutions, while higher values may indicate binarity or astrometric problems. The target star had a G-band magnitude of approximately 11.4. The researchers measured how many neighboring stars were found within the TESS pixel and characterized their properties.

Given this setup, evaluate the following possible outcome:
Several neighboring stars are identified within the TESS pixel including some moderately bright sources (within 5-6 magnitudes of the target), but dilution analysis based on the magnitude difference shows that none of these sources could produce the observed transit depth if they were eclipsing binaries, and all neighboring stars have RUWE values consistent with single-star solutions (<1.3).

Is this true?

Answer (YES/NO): NO